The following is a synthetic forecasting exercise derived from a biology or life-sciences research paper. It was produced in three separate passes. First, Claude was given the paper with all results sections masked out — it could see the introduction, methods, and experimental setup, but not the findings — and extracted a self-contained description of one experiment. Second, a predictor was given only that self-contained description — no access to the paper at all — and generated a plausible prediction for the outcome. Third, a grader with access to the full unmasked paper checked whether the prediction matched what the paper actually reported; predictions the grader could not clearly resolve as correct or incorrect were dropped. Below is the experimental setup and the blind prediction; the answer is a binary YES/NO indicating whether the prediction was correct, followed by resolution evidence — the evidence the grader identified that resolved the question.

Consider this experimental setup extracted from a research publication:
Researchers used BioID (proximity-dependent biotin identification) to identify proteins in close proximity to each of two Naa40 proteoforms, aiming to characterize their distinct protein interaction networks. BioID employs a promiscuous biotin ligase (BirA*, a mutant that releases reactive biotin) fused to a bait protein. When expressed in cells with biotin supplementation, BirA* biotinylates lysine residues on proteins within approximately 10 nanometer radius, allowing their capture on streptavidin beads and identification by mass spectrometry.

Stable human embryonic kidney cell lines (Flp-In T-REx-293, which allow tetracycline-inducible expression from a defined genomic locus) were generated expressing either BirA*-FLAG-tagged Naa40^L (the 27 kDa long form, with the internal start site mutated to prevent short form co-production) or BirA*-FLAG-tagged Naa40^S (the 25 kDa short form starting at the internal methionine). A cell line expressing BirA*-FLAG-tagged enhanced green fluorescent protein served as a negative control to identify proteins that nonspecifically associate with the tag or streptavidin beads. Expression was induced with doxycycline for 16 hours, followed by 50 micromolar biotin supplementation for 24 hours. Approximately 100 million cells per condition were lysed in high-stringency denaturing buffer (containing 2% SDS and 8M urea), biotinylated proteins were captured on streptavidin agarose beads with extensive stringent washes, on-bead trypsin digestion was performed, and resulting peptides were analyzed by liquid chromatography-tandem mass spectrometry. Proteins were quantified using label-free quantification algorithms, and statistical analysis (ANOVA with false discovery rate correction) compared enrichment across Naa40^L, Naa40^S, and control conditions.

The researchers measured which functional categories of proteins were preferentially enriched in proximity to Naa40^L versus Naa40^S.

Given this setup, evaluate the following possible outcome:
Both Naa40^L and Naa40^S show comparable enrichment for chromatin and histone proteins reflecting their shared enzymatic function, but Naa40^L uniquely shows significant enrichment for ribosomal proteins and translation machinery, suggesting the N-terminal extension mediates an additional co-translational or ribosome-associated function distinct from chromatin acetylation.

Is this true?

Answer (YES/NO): NO